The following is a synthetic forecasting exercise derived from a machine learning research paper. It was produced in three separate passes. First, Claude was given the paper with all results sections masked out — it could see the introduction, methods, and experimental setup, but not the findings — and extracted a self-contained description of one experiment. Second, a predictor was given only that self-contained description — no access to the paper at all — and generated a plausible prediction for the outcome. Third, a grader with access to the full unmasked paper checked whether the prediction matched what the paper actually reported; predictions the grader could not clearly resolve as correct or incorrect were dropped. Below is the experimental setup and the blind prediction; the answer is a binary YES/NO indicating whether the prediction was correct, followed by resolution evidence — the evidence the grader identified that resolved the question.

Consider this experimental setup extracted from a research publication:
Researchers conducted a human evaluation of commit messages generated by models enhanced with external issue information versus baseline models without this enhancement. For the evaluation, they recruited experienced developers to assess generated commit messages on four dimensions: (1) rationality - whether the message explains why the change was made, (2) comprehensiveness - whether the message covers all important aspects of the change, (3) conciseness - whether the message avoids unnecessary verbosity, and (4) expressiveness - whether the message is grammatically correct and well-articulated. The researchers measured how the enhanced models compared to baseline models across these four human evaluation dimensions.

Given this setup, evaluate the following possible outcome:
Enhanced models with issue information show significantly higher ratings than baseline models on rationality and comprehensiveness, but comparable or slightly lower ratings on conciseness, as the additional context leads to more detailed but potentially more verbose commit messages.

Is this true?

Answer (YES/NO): NO